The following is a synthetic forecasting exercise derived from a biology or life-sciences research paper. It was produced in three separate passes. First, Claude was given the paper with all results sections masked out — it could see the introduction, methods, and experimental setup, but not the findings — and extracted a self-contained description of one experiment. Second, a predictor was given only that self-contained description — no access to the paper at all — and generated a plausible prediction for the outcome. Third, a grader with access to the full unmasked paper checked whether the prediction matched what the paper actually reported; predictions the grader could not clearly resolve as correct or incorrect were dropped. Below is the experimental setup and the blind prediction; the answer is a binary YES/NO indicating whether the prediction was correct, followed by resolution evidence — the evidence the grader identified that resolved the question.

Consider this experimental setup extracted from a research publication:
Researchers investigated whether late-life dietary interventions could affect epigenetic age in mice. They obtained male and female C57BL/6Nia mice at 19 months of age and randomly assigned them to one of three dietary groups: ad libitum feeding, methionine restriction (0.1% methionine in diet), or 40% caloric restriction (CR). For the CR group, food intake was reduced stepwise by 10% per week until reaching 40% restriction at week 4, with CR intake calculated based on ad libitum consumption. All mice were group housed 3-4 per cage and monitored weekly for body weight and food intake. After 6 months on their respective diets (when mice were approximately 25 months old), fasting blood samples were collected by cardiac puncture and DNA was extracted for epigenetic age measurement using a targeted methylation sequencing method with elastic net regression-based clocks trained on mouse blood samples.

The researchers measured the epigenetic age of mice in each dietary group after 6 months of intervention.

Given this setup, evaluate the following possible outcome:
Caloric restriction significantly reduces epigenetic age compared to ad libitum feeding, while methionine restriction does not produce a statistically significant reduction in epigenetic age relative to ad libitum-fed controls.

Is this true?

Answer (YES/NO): YES